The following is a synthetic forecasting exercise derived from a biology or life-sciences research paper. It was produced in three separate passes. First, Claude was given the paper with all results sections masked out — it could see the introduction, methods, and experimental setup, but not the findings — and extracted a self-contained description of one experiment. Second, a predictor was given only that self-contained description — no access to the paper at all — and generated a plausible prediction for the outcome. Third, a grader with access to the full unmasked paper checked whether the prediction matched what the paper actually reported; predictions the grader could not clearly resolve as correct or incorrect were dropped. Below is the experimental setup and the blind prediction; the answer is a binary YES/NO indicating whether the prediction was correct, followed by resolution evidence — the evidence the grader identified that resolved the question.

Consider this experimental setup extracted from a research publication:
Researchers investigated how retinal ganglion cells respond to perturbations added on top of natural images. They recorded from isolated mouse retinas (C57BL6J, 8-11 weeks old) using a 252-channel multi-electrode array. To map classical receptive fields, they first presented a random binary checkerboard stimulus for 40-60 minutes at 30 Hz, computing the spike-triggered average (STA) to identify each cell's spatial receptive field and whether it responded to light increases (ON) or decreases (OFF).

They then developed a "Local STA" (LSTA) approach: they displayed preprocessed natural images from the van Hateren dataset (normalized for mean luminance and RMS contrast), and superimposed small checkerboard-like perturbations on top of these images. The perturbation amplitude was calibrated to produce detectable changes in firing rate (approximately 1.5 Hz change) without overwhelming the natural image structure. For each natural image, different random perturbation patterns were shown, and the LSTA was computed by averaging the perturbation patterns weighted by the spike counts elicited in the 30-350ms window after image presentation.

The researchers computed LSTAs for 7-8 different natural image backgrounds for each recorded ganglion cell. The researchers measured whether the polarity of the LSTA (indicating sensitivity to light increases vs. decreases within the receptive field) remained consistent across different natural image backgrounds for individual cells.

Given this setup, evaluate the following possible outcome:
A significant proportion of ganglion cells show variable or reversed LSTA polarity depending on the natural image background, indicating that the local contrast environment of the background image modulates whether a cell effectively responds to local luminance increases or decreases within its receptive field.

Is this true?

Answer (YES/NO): YES